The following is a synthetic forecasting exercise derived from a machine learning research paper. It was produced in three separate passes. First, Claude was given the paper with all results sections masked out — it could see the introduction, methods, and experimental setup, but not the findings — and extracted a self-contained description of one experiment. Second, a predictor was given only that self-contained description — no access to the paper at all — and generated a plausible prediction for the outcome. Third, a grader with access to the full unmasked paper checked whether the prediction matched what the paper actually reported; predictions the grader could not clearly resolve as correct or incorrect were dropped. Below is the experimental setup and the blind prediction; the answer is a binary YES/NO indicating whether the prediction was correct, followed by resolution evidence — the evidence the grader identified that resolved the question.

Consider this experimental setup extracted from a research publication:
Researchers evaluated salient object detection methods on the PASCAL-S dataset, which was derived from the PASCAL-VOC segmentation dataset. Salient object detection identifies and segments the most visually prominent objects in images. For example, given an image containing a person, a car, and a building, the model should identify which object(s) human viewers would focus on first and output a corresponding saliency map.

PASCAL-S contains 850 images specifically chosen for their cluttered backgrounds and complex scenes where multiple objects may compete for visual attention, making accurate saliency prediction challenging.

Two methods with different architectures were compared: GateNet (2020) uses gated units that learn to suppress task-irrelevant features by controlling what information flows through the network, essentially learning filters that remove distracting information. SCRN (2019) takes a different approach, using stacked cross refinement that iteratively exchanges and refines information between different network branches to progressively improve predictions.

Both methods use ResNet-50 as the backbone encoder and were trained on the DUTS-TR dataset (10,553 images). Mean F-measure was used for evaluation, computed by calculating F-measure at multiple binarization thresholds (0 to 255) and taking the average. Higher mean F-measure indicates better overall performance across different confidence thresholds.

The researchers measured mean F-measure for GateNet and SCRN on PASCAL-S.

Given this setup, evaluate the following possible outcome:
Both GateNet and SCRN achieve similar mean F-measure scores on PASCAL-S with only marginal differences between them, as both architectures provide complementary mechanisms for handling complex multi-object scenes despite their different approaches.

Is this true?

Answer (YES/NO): NO